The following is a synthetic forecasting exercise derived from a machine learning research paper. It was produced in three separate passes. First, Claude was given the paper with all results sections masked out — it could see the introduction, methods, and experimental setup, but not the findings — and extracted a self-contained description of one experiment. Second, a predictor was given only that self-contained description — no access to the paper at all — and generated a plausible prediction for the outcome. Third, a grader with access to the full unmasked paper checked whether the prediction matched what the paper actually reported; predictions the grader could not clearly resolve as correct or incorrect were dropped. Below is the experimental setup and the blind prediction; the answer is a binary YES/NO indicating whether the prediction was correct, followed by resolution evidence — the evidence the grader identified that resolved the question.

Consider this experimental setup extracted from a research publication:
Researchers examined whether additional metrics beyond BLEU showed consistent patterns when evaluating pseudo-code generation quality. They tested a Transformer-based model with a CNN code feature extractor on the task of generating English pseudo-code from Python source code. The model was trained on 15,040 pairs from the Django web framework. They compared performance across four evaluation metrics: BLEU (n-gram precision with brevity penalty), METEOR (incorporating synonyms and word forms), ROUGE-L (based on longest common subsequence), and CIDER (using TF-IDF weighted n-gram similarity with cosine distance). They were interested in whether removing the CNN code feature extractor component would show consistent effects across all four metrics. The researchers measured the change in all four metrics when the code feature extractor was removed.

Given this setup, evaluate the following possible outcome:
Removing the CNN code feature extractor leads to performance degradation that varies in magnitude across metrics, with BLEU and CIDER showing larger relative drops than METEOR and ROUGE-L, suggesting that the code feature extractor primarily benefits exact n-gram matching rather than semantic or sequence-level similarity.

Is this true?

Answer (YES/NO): NO